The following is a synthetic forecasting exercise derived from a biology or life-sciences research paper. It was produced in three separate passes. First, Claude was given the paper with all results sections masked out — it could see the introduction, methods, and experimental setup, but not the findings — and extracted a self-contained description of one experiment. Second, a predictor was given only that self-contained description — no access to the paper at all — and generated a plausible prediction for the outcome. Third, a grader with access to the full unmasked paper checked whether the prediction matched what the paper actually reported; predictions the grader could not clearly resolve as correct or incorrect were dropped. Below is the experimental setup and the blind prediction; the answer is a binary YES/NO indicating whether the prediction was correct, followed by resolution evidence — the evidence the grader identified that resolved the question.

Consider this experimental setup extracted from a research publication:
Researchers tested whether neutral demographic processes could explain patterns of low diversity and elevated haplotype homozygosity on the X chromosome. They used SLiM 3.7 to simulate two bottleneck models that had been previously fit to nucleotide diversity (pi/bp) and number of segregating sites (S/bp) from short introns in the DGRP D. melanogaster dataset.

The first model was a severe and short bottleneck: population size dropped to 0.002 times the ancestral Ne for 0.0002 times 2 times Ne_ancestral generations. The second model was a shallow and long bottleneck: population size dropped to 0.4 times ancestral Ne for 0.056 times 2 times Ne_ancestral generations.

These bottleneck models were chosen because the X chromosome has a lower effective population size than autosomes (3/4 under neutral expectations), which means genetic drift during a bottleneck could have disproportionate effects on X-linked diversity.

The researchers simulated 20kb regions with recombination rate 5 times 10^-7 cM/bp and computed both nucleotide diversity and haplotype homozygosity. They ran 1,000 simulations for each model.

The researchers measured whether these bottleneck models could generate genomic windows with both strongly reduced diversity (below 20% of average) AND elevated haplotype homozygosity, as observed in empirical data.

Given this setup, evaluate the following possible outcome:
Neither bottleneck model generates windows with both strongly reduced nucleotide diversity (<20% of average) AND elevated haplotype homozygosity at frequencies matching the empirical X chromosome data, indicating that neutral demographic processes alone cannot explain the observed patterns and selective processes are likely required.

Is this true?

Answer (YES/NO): YES